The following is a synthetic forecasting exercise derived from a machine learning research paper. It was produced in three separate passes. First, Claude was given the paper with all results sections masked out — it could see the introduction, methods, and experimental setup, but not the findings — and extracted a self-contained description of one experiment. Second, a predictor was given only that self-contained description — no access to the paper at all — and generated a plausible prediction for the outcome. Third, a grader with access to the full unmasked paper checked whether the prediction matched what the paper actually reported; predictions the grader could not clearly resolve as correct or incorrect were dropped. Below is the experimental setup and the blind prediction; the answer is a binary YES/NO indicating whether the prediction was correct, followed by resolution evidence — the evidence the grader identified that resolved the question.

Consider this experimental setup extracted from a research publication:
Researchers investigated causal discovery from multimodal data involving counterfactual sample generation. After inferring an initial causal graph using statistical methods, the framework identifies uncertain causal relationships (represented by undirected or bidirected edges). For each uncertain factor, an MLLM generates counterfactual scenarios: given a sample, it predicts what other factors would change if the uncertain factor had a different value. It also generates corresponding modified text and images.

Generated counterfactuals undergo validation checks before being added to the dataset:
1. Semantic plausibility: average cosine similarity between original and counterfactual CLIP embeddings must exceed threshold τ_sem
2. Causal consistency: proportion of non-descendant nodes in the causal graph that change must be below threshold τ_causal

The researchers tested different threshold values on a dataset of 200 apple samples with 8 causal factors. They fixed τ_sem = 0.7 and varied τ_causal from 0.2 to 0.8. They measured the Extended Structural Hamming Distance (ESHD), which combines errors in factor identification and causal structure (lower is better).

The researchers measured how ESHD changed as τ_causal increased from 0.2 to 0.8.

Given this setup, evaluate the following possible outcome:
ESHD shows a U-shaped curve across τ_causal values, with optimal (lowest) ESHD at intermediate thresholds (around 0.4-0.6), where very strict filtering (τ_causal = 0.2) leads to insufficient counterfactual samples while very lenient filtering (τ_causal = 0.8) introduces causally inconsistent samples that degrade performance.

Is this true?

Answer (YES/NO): YES